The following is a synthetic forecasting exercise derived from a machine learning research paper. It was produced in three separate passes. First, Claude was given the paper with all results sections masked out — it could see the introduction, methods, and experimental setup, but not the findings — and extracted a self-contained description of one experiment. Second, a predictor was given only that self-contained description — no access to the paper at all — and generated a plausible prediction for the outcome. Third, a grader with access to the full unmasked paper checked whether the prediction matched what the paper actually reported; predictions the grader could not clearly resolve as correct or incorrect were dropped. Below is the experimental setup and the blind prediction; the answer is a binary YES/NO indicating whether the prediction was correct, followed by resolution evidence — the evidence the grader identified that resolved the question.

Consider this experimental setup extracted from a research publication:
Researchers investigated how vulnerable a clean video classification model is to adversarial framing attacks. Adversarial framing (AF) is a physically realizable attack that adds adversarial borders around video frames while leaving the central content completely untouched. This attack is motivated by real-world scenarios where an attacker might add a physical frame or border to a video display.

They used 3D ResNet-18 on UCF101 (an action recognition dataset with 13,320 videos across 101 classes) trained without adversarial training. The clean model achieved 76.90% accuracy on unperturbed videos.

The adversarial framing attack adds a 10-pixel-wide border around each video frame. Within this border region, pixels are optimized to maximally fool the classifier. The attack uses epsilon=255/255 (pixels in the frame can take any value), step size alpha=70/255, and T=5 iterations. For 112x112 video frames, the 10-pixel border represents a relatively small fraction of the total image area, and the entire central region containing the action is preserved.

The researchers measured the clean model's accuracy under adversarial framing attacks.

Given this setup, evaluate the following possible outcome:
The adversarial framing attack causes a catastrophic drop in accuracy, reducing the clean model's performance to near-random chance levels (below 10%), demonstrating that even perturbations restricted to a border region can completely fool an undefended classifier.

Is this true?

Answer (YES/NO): YES